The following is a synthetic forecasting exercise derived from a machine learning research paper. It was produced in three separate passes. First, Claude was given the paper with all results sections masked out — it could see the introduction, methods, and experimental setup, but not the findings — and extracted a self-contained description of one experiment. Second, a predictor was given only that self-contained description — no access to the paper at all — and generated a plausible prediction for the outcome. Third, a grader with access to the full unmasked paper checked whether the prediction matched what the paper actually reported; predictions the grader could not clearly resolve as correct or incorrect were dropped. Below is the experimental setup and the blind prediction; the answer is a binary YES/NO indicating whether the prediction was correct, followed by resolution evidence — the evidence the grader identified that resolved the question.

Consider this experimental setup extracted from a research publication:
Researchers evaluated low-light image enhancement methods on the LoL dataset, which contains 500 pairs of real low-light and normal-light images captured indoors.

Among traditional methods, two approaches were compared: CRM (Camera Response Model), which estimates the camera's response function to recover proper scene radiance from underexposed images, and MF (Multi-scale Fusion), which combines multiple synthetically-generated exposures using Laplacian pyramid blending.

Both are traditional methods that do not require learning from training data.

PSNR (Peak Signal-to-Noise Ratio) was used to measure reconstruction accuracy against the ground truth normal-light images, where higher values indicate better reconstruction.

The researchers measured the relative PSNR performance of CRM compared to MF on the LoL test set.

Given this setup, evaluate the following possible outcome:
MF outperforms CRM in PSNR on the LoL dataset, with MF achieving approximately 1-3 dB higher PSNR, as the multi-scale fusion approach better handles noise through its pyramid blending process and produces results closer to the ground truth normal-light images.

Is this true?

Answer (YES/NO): YES